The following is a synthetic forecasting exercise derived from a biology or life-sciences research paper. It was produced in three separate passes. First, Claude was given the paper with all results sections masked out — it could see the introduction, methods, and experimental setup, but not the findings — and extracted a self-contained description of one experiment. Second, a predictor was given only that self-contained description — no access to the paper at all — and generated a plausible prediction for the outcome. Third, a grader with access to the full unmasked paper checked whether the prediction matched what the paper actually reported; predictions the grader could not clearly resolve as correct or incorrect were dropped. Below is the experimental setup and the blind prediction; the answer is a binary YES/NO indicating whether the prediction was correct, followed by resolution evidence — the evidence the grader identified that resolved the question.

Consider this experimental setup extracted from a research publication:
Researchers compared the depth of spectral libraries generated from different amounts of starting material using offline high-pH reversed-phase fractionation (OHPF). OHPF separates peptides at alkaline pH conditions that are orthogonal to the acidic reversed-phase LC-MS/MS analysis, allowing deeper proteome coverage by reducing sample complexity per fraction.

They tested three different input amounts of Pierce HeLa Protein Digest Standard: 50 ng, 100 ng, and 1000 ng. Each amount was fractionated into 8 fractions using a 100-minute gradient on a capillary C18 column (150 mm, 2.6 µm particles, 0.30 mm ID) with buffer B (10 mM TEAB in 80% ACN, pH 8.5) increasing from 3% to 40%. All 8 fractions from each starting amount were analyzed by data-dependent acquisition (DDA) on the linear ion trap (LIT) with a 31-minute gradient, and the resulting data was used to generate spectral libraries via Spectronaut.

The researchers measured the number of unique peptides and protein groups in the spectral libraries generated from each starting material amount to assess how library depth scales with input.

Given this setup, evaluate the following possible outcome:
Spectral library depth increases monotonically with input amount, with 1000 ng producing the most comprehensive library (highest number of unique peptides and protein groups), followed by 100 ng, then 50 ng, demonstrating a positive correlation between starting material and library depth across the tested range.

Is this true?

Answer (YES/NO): YES